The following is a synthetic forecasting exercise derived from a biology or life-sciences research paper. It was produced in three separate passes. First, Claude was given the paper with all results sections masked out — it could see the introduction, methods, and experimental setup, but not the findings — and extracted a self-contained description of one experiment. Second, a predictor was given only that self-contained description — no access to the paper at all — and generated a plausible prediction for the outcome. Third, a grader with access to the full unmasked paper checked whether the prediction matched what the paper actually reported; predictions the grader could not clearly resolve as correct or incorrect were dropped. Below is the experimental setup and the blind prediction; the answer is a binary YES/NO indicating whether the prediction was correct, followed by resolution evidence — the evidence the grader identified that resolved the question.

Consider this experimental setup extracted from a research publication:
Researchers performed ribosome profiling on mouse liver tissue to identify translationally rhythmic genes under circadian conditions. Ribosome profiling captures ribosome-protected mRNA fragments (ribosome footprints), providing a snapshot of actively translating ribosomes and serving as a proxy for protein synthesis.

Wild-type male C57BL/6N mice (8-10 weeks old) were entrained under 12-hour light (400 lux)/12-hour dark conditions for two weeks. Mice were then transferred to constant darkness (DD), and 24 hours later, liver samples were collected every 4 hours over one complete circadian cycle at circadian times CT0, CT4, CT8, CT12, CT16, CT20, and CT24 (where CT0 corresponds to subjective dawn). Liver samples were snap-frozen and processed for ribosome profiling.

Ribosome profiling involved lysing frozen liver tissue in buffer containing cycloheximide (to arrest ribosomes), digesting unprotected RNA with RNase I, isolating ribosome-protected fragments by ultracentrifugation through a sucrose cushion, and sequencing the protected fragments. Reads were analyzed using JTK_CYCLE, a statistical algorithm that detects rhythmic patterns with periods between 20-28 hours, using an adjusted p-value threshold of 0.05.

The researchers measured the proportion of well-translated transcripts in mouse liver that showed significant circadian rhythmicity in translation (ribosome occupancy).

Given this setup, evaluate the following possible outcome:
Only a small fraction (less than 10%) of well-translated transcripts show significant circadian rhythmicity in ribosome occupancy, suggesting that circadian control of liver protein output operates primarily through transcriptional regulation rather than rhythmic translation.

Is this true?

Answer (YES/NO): NO